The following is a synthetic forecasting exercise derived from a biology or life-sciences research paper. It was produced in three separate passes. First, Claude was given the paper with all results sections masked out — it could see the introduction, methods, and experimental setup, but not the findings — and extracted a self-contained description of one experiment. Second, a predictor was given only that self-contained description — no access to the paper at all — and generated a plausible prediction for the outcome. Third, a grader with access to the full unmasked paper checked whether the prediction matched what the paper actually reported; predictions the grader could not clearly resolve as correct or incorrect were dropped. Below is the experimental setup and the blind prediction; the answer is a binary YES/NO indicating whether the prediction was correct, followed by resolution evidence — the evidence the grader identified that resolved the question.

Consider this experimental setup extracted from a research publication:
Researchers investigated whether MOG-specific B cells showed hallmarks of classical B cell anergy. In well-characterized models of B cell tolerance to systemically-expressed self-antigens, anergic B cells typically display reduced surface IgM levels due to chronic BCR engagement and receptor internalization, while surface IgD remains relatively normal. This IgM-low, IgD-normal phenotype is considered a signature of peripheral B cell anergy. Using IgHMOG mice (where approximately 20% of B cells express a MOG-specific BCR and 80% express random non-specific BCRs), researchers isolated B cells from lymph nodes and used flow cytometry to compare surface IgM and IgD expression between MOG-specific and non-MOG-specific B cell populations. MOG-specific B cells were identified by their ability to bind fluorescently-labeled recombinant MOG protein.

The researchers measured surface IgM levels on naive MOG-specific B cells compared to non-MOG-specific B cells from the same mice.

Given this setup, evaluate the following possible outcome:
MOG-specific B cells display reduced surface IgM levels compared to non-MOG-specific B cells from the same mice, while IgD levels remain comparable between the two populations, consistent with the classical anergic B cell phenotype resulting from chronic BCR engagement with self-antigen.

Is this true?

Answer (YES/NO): NO